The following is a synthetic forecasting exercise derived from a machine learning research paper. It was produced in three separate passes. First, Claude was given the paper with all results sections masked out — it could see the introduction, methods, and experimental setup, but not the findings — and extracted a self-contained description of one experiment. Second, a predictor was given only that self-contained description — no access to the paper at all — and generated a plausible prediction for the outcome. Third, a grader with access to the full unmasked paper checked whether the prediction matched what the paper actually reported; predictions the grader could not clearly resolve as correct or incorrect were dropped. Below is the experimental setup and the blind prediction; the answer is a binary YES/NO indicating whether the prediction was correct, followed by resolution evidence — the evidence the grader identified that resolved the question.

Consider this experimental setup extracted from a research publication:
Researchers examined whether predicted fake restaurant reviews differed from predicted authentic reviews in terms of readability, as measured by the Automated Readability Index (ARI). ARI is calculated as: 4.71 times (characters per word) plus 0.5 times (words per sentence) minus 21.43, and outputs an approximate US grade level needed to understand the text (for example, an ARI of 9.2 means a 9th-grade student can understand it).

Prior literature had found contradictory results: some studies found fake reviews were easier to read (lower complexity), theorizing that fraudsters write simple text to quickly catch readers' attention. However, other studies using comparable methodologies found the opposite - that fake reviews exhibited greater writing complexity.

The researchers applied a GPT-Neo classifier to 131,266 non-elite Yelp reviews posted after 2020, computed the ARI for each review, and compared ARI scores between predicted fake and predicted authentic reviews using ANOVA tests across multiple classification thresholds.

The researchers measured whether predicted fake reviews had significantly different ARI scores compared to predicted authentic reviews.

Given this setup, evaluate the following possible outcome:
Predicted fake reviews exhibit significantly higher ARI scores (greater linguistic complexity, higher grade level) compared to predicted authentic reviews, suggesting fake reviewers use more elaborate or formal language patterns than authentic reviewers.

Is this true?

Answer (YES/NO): NO